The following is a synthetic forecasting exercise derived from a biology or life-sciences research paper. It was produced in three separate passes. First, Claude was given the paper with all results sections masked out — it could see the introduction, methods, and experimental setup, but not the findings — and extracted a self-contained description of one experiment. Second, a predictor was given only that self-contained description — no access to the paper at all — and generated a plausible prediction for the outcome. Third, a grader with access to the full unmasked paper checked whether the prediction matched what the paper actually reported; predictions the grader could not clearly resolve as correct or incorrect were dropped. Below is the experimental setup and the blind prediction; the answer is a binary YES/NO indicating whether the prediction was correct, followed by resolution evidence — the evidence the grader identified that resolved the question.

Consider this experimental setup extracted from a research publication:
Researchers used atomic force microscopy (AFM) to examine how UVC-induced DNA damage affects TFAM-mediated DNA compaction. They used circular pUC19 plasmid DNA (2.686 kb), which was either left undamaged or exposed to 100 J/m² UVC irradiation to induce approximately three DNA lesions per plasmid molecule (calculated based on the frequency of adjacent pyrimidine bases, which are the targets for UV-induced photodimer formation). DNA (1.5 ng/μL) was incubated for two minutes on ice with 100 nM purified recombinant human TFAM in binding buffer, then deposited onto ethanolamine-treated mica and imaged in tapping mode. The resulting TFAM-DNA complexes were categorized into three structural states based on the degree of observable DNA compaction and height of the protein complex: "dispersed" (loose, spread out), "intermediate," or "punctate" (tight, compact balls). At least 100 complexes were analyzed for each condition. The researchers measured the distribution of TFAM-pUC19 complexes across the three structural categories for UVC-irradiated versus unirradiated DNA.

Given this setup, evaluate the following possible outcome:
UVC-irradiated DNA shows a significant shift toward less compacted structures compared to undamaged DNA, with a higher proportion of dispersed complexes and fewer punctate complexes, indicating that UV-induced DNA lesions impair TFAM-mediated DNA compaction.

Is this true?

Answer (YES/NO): NO